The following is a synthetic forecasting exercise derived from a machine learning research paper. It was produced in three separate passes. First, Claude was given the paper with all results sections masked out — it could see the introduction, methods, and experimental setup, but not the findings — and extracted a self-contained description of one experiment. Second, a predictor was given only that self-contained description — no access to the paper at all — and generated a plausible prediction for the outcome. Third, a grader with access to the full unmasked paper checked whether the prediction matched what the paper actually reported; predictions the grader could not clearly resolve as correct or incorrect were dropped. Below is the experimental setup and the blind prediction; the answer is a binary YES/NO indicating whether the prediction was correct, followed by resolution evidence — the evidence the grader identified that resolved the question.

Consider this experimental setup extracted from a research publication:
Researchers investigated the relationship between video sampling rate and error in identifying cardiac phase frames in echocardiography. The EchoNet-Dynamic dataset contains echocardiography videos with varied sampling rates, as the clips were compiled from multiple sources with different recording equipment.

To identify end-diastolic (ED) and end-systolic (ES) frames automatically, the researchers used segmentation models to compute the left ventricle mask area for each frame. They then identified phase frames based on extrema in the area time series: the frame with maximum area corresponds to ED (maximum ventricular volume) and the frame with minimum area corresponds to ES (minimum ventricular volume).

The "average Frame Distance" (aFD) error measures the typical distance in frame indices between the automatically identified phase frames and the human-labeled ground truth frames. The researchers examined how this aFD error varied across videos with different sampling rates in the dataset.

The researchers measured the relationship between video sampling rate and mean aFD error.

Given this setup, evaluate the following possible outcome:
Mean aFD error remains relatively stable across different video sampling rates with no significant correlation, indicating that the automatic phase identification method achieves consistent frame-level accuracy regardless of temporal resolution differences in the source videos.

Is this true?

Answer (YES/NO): NO